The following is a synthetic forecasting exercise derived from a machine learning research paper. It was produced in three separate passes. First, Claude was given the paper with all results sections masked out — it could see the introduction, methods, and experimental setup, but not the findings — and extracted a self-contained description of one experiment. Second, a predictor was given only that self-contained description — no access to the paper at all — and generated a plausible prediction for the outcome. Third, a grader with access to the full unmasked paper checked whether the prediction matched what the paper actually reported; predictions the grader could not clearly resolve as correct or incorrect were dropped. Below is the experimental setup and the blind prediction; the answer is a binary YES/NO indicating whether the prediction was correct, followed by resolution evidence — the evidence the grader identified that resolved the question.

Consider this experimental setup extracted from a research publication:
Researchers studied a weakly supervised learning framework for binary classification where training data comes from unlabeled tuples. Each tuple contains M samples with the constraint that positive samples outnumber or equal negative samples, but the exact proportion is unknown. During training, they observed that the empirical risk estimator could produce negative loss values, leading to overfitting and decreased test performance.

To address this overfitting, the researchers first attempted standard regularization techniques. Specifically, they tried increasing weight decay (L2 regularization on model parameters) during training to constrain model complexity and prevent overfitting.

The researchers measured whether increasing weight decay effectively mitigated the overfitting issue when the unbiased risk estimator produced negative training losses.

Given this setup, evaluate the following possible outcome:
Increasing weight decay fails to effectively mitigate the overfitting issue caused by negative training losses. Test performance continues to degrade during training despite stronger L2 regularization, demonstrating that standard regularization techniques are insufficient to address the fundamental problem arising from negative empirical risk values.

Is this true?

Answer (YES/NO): YES